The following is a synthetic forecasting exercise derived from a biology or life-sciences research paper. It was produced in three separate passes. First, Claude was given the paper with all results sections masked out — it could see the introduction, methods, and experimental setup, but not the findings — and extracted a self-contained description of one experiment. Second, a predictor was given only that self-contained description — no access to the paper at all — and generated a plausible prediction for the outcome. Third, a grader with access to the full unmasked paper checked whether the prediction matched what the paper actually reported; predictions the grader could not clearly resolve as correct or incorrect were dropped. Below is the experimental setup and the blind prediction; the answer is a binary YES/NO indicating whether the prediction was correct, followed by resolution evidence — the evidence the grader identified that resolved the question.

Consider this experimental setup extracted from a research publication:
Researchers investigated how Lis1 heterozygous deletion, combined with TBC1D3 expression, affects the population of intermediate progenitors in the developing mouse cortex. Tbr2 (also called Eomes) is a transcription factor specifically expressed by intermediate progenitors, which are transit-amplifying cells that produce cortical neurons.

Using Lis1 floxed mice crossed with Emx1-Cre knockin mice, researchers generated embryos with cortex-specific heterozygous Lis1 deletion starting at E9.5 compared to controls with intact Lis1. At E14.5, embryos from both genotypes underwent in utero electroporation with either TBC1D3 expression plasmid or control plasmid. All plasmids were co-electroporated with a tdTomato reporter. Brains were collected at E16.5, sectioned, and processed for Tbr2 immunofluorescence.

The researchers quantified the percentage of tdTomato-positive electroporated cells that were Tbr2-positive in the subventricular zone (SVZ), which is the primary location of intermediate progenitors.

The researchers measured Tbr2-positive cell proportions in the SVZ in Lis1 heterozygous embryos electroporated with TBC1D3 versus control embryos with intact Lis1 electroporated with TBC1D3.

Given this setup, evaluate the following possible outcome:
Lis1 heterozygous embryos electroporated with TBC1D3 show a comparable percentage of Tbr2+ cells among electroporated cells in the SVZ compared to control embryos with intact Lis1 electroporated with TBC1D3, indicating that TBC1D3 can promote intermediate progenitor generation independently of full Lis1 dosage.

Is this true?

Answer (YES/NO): YES